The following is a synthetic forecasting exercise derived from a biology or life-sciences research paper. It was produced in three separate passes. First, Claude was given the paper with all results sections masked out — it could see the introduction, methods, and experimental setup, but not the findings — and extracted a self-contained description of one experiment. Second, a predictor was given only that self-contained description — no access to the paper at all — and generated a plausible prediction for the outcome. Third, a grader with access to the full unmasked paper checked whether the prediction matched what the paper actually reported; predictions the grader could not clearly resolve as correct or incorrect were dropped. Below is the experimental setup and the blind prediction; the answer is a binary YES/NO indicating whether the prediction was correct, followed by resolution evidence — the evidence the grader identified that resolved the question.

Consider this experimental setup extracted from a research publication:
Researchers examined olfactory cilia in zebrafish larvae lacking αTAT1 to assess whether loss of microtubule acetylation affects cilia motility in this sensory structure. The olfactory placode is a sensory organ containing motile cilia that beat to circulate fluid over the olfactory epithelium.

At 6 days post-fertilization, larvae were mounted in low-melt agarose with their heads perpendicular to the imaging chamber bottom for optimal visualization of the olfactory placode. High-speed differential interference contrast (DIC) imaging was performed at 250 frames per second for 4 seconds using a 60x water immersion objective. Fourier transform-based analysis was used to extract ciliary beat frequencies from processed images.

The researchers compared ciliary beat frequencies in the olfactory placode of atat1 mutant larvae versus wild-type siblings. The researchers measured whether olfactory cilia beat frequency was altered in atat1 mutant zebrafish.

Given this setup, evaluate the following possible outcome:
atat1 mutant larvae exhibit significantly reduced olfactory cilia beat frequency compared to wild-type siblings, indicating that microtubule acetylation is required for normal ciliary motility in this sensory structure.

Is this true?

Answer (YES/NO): NO